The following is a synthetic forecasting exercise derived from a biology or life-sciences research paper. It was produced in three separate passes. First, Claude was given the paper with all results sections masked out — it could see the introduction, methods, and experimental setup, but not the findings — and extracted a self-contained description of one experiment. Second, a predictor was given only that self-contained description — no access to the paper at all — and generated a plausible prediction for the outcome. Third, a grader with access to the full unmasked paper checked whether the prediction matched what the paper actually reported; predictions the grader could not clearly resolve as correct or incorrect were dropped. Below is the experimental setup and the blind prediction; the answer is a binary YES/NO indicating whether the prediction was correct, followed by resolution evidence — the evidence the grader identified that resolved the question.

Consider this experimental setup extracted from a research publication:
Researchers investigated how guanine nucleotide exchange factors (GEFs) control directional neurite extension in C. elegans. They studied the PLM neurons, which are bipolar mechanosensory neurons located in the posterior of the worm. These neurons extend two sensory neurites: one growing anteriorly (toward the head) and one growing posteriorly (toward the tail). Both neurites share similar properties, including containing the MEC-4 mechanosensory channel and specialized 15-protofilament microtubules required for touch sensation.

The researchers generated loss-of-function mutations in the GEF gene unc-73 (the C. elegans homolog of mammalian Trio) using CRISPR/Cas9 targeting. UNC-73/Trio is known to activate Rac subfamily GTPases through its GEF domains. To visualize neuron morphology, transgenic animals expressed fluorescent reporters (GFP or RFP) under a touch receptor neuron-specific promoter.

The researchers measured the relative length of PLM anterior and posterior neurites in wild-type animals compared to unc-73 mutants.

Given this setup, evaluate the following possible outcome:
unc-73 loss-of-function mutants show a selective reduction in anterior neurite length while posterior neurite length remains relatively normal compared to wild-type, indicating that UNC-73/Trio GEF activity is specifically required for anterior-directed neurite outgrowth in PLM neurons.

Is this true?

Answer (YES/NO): NO